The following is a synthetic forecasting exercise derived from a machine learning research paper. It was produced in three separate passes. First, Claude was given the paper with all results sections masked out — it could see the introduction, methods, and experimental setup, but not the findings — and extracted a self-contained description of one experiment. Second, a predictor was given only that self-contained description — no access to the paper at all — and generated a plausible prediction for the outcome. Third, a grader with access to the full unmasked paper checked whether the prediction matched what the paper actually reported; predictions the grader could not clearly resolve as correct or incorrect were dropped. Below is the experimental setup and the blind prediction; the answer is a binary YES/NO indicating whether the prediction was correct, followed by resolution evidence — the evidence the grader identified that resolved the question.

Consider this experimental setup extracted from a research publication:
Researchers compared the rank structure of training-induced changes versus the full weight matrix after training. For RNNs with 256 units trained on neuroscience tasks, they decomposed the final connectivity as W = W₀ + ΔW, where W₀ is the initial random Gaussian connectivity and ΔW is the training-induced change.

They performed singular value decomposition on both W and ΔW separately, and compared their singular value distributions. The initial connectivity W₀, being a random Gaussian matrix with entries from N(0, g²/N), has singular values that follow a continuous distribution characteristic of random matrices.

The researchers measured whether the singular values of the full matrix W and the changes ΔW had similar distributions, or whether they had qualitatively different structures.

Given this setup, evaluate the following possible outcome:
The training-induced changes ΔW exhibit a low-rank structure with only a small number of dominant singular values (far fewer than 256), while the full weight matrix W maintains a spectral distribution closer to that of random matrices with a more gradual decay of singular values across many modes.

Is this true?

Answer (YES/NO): YES